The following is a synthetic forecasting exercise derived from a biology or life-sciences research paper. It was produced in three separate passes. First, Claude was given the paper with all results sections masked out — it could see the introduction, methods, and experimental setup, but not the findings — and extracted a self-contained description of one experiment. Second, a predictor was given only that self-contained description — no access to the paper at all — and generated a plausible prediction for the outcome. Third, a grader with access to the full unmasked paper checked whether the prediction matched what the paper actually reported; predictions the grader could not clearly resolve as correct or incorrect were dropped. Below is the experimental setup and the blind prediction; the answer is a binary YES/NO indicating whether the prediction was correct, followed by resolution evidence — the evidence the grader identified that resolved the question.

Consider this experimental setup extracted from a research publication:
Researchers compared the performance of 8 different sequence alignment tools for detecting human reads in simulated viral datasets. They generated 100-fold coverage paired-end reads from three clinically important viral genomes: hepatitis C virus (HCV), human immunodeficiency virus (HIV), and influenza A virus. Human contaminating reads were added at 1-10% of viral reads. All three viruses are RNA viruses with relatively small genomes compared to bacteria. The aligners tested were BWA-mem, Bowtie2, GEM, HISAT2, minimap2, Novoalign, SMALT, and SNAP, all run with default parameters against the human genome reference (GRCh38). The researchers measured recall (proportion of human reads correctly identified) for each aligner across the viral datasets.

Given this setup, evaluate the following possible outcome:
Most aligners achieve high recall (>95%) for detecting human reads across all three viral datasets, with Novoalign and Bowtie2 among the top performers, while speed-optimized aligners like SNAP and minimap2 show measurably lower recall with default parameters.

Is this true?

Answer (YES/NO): NO